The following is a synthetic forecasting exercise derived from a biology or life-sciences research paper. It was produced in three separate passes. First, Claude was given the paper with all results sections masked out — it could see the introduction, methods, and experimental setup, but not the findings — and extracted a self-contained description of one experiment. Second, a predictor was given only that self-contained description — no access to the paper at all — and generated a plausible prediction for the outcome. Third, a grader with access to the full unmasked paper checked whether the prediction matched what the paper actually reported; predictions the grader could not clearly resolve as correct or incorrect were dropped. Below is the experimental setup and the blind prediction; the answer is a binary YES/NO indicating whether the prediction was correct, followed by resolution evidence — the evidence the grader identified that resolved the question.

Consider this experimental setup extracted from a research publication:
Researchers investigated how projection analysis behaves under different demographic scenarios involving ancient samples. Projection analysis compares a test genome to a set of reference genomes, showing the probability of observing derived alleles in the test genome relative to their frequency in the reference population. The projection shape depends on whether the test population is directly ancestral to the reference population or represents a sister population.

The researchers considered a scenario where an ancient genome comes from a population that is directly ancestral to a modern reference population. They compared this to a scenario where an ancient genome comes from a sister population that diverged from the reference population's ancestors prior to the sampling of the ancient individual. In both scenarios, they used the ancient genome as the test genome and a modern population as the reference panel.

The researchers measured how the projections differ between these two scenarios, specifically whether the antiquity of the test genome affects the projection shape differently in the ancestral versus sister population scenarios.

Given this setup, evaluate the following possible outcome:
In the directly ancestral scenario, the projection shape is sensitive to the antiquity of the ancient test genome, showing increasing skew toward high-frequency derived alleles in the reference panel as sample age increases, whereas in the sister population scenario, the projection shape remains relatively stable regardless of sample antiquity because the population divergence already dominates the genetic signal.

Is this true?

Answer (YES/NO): NO